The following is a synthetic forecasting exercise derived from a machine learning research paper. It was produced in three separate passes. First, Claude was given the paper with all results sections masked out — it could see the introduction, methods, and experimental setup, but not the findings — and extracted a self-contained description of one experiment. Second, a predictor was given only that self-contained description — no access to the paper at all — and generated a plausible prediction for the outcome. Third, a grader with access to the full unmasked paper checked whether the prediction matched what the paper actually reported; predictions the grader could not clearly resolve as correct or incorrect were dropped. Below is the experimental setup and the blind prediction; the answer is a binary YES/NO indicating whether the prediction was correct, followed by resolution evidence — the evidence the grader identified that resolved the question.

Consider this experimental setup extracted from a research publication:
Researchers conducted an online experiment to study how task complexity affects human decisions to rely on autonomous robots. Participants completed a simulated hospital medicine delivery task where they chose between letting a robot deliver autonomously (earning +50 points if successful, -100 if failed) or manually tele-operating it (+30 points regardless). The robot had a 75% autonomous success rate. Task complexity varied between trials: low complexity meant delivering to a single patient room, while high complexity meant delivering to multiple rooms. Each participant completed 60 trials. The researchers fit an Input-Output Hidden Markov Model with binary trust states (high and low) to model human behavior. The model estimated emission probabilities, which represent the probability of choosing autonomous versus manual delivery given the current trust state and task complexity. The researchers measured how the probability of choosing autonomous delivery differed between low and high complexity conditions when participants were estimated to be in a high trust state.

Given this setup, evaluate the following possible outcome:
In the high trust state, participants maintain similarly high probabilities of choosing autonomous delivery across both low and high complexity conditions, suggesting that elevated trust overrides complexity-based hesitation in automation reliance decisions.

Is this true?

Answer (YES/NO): NO